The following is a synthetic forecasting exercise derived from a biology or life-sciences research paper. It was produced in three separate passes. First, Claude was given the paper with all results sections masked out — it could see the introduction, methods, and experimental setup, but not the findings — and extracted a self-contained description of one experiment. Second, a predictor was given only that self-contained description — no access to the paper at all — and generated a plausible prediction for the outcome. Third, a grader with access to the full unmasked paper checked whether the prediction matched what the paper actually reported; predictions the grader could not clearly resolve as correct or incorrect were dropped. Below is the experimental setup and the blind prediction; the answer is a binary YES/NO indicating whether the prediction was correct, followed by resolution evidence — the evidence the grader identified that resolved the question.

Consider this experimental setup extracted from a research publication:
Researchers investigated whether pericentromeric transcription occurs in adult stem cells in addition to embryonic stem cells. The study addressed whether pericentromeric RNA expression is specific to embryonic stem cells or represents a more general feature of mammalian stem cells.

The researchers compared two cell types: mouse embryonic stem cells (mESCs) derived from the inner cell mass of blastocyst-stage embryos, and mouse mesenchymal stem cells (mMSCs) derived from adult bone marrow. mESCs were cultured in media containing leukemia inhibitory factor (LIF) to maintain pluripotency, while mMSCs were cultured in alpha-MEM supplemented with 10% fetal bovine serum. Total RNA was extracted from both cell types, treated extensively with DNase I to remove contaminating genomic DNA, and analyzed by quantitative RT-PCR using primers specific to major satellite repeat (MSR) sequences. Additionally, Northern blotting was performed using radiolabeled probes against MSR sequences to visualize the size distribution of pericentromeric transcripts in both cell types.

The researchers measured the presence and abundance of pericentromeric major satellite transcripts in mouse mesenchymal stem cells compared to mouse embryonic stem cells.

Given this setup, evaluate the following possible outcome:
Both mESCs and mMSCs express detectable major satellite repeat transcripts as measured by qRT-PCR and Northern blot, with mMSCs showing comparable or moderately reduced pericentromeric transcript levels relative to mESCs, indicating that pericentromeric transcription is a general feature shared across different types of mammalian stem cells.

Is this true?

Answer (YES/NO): YES